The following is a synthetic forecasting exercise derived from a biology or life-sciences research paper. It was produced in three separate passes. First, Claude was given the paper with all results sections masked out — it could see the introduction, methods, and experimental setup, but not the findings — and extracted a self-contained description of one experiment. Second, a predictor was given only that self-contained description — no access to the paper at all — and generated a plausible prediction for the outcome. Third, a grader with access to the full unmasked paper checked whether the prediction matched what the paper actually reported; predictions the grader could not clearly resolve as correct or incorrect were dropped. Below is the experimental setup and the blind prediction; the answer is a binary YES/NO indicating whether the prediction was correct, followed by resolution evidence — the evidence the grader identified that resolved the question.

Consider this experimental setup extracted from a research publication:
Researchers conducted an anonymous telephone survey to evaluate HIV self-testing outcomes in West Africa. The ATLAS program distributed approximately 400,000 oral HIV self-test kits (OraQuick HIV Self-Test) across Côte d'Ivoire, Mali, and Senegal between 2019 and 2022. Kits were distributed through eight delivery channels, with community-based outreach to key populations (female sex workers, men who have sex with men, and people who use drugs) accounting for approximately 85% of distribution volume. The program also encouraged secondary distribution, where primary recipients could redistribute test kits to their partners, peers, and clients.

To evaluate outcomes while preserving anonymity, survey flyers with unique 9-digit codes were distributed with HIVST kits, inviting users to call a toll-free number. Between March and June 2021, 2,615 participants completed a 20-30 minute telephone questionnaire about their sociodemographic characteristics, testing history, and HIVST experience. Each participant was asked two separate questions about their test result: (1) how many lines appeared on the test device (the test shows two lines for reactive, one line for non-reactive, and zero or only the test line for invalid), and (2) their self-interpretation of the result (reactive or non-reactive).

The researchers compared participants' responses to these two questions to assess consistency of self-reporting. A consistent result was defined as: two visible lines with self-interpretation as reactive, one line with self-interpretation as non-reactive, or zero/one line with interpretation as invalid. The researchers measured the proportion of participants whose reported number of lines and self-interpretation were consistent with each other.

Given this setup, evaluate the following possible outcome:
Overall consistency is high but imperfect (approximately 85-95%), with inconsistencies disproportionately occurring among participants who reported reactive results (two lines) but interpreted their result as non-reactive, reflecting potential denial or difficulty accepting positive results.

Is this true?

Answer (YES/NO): YES